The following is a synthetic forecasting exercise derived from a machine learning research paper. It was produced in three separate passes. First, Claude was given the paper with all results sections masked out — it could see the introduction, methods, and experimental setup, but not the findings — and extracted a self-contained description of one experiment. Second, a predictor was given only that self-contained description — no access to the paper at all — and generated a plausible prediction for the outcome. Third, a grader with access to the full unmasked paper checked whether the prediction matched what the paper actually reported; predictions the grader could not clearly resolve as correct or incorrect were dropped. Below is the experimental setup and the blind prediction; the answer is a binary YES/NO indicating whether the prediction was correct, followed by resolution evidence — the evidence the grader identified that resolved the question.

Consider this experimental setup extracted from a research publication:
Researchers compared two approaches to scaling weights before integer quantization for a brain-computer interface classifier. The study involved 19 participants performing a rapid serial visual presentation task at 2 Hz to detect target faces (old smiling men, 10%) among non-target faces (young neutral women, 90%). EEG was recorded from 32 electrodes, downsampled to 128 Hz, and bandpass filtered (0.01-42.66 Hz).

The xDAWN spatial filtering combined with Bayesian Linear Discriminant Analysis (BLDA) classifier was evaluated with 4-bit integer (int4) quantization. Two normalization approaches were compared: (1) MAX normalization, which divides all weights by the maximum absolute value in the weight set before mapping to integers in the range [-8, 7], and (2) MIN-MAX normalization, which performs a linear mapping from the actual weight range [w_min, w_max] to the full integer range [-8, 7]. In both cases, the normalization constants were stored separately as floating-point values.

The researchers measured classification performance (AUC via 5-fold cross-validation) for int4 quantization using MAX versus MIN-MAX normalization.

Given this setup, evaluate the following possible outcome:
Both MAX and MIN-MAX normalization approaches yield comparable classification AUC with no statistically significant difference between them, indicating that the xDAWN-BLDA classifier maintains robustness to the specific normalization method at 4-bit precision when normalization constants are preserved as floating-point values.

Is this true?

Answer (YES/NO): YES